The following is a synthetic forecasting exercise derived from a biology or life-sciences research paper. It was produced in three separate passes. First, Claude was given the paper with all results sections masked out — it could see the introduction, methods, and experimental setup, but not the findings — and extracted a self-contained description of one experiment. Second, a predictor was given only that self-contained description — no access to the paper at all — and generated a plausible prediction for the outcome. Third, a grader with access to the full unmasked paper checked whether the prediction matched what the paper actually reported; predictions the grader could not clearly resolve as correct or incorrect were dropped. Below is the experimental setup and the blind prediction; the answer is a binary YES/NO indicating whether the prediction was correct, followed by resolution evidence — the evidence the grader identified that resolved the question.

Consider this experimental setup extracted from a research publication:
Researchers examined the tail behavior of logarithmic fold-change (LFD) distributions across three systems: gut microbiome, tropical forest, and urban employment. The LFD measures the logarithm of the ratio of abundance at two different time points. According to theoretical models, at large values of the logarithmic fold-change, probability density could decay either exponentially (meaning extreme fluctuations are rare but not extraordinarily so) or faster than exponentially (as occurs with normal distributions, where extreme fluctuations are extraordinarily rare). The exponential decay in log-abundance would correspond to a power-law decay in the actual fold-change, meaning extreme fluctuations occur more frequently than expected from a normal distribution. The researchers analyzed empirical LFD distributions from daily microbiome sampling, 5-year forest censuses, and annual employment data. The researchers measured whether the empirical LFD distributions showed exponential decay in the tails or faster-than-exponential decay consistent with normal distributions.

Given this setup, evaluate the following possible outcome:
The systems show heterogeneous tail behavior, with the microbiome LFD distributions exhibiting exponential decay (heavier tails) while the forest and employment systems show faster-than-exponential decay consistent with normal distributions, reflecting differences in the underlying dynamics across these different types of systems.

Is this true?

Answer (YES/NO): NO